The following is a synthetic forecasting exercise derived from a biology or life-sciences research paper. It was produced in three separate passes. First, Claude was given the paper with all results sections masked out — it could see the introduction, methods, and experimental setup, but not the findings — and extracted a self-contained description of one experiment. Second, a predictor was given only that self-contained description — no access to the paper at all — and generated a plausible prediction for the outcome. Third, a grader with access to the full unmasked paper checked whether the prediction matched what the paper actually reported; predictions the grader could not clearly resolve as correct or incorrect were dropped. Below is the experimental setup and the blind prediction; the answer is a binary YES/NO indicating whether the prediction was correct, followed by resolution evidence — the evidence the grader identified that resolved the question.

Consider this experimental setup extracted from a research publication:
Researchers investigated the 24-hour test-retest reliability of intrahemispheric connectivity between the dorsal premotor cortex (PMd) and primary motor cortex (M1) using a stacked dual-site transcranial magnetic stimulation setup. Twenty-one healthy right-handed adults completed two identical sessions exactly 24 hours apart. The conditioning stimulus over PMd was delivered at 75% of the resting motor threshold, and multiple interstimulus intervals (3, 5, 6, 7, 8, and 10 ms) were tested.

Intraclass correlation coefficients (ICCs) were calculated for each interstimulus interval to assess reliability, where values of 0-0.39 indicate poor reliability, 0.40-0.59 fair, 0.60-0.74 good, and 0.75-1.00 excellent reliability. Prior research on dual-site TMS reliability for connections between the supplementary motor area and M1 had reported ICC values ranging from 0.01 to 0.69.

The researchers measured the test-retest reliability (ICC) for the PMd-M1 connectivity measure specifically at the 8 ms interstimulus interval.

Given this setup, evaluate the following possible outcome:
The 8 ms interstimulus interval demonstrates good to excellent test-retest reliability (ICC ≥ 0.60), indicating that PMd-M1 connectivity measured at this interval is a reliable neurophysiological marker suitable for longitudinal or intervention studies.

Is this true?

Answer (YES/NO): NO